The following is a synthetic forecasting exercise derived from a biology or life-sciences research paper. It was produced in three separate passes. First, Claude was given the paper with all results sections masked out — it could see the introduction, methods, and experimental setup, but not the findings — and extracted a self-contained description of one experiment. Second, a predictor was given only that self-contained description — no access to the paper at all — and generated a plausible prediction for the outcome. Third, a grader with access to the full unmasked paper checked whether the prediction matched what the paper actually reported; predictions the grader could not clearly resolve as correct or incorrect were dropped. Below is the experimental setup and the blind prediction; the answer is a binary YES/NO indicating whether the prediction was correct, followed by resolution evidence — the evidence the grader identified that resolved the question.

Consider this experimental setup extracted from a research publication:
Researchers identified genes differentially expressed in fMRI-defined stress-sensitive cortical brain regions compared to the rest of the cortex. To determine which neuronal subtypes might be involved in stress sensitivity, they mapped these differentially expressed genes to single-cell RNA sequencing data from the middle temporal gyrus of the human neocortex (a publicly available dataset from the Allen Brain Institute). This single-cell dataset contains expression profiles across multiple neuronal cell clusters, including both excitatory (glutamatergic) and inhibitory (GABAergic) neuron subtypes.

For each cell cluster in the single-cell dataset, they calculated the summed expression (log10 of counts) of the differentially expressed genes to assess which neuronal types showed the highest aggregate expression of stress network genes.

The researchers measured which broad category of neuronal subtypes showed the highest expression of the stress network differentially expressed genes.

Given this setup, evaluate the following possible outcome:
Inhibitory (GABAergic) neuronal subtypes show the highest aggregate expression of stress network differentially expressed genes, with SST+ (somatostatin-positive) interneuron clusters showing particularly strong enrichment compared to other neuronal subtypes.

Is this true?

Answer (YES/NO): NO